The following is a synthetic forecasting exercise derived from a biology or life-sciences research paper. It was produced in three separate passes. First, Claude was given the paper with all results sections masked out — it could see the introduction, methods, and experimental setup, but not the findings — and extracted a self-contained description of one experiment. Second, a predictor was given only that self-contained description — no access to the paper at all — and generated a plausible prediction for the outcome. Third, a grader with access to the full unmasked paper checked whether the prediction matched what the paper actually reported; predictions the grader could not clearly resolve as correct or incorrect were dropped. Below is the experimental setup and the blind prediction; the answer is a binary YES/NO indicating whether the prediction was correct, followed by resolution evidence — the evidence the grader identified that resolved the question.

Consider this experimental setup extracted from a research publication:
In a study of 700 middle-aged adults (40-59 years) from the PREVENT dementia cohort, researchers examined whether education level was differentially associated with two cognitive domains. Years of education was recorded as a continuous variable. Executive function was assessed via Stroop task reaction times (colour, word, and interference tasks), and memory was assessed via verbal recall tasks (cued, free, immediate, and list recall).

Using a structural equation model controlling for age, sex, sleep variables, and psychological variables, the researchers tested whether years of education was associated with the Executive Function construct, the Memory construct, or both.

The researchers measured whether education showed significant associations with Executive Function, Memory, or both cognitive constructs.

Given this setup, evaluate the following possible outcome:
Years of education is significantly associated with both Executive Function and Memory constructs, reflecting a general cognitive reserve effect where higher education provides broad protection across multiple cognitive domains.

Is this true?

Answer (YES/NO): YES